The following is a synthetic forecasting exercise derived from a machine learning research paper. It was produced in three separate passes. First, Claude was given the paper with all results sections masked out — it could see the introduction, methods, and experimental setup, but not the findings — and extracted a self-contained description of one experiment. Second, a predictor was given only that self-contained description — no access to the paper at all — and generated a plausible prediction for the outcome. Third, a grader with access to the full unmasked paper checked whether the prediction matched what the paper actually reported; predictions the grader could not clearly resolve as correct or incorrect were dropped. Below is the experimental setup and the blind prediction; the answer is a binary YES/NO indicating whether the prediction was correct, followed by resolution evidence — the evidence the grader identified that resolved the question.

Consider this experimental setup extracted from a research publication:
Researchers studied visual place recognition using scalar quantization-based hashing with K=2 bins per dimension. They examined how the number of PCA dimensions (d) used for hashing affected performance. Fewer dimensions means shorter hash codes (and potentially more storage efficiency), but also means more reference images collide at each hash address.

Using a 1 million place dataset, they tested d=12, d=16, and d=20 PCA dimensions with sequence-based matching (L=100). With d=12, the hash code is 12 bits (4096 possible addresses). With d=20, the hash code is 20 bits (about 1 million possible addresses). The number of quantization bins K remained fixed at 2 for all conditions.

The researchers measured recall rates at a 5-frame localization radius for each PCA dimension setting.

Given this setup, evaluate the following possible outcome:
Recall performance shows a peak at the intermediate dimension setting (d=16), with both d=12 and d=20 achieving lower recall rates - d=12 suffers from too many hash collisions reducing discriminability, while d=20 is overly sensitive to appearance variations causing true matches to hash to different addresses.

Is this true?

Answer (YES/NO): NO